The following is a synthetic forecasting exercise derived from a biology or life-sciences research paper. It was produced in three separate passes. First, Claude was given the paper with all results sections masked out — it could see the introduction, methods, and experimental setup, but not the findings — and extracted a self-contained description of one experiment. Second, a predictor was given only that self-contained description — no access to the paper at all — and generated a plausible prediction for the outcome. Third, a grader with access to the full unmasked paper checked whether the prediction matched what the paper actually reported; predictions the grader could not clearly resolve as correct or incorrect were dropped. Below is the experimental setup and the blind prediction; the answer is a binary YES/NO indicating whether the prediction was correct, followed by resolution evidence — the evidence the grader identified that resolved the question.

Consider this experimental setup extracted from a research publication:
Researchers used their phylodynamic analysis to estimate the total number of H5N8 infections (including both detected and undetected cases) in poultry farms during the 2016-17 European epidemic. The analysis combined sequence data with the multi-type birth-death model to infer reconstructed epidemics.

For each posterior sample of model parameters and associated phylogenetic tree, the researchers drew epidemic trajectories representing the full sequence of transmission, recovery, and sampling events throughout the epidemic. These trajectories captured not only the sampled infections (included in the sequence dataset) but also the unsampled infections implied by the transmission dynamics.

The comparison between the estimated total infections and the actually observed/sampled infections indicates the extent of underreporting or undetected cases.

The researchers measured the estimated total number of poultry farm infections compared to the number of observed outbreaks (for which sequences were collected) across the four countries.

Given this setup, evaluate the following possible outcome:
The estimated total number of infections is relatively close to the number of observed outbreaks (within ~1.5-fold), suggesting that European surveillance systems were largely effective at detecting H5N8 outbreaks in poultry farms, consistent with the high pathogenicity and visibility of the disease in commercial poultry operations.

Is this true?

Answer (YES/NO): NO